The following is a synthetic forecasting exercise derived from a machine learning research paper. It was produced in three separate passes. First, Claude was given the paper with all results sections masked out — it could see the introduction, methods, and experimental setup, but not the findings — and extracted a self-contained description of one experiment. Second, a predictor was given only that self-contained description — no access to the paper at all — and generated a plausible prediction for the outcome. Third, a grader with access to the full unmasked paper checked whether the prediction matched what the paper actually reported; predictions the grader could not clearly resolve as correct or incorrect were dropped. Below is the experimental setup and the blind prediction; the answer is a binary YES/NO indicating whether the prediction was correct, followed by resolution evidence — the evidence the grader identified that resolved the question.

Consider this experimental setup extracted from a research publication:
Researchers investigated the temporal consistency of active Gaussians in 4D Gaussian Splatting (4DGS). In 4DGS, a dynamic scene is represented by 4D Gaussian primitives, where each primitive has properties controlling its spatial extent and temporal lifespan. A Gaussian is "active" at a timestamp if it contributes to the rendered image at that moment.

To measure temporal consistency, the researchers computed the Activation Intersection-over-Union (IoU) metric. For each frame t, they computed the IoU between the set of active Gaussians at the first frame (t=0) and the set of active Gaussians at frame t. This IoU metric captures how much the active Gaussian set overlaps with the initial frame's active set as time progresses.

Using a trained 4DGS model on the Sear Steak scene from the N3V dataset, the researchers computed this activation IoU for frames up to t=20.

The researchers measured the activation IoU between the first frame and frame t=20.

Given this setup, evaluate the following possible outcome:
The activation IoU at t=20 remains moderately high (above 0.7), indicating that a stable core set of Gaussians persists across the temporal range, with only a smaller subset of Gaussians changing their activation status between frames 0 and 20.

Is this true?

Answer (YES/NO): YES